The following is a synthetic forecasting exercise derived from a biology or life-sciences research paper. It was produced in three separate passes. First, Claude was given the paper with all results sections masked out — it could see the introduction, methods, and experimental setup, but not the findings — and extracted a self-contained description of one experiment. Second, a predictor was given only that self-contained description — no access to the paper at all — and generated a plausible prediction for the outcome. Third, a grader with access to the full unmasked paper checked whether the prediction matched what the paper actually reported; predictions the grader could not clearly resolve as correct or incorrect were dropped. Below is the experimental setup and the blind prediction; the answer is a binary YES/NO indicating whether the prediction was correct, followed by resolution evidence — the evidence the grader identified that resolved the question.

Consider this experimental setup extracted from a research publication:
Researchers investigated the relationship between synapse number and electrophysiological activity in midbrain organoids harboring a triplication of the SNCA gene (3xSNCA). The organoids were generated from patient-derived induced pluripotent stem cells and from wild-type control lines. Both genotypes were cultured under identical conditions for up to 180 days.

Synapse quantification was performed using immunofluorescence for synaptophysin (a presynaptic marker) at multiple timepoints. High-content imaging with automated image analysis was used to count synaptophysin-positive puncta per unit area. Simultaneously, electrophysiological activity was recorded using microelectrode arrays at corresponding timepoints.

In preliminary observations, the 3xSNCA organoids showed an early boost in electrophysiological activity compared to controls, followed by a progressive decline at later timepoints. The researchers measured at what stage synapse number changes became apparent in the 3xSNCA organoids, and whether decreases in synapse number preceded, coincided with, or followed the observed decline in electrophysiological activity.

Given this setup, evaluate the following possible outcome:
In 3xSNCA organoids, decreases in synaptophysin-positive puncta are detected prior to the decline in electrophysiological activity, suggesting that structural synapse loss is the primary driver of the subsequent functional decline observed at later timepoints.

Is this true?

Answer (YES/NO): NO